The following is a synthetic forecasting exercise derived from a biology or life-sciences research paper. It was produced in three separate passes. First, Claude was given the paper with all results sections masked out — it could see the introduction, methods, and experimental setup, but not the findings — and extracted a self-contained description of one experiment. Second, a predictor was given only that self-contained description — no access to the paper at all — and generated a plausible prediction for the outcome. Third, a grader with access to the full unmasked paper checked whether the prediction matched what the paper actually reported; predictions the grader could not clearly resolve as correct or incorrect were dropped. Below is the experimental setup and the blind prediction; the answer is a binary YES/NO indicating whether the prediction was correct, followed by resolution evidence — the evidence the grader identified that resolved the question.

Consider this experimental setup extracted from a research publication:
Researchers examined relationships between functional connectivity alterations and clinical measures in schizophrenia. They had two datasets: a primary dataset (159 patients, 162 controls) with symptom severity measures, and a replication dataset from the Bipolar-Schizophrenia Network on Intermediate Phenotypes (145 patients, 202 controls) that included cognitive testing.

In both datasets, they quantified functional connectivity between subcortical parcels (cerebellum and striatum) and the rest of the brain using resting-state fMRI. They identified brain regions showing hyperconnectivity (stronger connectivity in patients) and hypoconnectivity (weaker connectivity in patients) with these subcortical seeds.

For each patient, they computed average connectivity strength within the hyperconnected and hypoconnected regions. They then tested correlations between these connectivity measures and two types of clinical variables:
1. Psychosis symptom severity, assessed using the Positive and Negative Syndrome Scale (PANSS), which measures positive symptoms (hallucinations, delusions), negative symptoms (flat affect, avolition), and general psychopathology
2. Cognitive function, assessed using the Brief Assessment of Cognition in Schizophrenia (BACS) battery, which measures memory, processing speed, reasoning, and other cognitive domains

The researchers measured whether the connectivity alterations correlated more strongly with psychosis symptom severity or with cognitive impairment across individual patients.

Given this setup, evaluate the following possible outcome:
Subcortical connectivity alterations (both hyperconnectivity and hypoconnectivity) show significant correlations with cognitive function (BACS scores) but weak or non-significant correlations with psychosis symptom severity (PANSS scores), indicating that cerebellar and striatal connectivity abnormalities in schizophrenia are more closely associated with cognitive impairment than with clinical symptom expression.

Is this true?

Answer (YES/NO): YES